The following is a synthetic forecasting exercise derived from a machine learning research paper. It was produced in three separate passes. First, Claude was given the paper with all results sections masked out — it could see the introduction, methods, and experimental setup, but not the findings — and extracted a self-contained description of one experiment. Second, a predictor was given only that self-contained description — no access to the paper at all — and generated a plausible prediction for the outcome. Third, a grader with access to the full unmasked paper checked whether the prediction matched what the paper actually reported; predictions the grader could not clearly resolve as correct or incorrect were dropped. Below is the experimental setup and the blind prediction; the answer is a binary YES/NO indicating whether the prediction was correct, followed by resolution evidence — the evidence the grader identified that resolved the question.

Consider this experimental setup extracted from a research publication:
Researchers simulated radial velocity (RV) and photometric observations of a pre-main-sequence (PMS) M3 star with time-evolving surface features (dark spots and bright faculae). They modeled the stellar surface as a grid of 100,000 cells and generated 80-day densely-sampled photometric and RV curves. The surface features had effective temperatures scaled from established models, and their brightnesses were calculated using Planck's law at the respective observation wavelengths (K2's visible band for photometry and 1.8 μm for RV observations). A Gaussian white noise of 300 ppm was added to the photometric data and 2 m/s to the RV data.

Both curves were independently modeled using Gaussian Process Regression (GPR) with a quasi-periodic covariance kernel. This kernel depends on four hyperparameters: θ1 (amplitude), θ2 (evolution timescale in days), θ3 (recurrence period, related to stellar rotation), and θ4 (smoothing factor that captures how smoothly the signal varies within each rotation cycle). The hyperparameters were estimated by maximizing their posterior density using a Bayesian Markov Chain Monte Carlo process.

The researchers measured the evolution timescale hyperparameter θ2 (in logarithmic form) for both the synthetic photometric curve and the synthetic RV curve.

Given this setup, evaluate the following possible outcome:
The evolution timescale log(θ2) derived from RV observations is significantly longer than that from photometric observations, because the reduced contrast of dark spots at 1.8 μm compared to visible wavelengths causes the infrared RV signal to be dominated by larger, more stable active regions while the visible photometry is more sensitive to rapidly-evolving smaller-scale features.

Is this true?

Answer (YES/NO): NO